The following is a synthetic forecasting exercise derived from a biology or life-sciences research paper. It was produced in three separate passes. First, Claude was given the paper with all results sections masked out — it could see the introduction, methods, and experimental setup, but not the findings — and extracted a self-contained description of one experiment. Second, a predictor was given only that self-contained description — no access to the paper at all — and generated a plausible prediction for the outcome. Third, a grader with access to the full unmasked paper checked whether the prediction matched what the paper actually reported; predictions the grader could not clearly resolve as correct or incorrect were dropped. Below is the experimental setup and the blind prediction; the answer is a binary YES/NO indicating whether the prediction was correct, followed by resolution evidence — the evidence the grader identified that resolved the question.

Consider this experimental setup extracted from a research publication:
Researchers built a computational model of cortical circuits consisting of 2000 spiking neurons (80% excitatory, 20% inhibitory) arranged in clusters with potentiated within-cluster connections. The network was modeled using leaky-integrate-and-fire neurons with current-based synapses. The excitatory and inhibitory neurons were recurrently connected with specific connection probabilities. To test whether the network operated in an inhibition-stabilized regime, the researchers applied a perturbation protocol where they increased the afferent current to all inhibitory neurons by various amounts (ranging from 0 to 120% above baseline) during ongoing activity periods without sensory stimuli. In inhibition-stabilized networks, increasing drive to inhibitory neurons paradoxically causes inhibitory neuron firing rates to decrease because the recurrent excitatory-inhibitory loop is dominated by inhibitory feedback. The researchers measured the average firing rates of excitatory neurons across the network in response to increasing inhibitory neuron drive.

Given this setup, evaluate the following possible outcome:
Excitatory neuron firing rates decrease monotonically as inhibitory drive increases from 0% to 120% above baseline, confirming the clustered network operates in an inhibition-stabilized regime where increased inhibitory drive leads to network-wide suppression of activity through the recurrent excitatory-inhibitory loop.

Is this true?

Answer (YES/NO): YES